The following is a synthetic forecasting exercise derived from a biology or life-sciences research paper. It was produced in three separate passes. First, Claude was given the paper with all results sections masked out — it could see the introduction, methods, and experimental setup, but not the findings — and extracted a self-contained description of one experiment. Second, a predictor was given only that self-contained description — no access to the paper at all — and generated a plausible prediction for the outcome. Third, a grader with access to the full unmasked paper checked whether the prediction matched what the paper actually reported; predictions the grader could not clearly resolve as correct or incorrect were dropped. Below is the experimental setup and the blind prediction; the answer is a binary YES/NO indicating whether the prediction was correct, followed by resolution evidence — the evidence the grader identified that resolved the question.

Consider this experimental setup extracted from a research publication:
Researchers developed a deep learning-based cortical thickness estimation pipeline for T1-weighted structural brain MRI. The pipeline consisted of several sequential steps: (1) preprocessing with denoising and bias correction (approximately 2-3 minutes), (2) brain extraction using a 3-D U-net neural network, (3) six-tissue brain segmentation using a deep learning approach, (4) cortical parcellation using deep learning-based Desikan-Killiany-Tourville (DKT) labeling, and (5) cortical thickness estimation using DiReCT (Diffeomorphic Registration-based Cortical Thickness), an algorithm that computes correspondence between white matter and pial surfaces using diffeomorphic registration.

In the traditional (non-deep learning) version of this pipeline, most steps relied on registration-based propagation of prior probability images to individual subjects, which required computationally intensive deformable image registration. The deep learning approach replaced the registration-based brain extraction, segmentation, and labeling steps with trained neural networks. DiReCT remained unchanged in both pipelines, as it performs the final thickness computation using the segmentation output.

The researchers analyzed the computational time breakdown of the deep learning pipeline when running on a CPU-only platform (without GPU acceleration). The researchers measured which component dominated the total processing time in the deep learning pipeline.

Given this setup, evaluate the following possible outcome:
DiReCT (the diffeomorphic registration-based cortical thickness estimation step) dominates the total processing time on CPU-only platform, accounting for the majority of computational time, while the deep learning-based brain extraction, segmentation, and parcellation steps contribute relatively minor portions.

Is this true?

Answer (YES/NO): YES